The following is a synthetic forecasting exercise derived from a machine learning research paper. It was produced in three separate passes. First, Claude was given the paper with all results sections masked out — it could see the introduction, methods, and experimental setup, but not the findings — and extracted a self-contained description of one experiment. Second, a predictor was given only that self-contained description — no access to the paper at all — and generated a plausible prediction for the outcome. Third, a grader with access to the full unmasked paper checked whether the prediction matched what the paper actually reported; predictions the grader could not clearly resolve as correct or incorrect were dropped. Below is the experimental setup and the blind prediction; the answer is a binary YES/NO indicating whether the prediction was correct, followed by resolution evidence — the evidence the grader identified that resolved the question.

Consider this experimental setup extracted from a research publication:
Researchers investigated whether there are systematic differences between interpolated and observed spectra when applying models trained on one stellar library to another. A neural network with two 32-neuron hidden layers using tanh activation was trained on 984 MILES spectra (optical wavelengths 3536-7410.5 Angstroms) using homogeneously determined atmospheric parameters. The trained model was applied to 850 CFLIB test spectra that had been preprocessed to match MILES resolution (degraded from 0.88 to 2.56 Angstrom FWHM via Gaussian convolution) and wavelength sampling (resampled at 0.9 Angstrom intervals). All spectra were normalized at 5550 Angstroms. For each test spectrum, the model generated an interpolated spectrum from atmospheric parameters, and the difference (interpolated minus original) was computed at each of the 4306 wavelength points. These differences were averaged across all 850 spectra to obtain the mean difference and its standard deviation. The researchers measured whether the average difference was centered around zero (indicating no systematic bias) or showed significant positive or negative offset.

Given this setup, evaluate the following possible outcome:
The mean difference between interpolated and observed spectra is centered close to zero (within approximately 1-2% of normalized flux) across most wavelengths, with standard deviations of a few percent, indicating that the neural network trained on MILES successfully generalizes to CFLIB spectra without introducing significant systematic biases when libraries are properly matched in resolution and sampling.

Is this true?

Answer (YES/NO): NO